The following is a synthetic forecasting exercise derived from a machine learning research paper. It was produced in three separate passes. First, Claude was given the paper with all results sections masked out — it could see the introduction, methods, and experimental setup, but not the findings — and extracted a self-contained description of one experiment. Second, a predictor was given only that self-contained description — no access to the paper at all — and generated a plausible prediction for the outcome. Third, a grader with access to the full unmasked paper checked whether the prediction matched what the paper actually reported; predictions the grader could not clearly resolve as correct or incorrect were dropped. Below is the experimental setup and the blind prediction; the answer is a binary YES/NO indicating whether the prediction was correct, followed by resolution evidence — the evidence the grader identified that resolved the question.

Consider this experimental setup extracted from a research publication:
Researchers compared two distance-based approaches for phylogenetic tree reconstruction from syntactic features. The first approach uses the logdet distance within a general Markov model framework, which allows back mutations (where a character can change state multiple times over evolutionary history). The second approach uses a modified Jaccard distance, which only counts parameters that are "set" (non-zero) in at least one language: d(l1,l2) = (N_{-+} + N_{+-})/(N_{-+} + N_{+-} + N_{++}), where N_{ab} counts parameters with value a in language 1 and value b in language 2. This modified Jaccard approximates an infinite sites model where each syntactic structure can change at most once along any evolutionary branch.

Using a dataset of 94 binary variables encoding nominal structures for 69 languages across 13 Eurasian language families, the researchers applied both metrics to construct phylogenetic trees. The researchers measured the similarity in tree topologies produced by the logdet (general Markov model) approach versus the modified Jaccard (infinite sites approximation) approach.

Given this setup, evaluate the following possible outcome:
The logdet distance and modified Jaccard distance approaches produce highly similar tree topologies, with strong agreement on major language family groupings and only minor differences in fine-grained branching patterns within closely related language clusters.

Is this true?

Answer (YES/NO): NO